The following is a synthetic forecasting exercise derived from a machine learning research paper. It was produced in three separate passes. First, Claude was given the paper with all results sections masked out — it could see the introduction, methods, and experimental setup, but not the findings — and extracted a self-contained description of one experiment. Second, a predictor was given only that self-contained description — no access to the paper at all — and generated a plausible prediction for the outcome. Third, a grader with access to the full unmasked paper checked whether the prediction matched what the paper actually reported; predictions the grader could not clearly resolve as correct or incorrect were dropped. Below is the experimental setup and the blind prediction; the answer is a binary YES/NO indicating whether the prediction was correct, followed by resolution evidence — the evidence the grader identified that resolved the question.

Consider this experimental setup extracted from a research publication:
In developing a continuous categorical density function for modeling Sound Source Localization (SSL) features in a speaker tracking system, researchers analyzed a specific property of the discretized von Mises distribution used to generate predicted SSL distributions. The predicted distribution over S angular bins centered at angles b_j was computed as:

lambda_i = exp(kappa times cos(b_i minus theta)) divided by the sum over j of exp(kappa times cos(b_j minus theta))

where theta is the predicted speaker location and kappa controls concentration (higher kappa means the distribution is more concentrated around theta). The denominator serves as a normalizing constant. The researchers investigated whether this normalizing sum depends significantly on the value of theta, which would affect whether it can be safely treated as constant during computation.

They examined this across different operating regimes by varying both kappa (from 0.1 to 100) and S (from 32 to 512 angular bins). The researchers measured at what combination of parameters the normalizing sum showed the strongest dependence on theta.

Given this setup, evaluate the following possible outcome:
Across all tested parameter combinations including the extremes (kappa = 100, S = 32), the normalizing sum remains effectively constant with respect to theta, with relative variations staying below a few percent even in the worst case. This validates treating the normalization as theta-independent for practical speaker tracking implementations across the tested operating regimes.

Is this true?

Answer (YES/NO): NO